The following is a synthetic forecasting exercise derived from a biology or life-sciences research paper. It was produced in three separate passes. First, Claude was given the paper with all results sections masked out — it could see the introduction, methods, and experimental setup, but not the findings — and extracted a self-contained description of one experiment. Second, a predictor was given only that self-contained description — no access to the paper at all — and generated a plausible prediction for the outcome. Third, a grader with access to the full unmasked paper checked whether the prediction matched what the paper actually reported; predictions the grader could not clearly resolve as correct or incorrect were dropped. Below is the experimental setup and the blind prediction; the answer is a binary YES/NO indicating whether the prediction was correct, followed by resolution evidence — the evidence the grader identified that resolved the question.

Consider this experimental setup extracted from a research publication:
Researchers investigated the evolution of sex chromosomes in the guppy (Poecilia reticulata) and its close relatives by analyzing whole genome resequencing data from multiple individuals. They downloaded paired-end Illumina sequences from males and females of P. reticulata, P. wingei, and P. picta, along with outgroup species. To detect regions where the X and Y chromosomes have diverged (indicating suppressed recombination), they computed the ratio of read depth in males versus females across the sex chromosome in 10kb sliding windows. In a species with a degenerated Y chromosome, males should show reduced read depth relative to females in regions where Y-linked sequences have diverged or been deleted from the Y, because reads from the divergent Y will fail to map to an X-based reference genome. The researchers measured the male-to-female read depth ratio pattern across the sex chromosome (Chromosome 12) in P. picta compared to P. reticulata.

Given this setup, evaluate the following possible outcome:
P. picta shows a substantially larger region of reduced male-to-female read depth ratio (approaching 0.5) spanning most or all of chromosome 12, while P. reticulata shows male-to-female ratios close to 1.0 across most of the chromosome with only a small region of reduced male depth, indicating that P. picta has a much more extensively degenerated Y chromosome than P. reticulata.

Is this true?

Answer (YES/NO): NO